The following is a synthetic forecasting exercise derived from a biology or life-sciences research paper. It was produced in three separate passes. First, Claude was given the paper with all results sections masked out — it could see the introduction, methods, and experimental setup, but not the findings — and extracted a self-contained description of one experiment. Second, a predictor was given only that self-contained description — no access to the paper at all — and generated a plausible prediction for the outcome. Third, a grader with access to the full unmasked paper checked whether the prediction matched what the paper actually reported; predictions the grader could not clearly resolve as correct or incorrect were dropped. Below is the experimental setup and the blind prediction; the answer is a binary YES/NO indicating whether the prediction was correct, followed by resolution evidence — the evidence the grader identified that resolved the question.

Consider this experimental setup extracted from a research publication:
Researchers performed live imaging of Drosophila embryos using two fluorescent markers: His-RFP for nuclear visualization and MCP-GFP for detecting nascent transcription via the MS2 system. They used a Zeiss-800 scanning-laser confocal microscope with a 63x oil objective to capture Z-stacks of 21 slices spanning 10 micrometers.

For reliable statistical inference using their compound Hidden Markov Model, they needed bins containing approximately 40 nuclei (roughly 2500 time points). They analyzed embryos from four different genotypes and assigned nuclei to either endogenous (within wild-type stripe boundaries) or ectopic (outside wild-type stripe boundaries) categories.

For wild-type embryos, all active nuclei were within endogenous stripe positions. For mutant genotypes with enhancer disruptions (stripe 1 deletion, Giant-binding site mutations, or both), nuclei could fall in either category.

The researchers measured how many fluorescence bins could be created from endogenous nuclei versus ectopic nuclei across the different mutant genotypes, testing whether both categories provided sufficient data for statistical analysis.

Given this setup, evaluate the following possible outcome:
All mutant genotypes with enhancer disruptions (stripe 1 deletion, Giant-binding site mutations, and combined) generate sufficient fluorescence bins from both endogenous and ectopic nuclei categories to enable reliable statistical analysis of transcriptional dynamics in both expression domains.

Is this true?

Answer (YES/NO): NO